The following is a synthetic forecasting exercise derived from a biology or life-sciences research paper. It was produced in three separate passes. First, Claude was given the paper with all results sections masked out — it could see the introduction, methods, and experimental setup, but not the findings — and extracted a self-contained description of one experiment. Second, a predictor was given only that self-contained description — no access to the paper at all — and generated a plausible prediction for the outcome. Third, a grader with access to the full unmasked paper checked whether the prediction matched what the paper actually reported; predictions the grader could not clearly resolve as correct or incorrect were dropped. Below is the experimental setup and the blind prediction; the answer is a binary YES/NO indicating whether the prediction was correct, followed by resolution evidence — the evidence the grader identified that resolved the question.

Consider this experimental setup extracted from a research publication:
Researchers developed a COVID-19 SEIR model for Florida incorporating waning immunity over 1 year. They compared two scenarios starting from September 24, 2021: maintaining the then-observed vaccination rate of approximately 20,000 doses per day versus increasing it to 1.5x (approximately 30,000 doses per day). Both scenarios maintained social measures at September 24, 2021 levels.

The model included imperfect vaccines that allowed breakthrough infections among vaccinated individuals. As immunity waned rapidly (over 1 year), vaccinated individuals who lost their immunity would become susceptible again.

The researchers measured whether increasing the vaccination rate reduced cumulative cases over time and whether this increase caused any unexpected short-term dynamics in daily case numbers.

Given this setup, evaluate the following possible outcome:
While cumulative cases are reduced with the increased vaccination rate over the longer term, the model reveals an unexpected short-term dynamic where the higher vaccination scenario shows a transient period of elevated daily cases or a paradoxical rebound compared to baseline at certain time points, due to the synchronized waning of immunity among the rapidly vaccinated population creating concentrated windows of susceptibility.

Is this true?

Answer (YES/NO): YES